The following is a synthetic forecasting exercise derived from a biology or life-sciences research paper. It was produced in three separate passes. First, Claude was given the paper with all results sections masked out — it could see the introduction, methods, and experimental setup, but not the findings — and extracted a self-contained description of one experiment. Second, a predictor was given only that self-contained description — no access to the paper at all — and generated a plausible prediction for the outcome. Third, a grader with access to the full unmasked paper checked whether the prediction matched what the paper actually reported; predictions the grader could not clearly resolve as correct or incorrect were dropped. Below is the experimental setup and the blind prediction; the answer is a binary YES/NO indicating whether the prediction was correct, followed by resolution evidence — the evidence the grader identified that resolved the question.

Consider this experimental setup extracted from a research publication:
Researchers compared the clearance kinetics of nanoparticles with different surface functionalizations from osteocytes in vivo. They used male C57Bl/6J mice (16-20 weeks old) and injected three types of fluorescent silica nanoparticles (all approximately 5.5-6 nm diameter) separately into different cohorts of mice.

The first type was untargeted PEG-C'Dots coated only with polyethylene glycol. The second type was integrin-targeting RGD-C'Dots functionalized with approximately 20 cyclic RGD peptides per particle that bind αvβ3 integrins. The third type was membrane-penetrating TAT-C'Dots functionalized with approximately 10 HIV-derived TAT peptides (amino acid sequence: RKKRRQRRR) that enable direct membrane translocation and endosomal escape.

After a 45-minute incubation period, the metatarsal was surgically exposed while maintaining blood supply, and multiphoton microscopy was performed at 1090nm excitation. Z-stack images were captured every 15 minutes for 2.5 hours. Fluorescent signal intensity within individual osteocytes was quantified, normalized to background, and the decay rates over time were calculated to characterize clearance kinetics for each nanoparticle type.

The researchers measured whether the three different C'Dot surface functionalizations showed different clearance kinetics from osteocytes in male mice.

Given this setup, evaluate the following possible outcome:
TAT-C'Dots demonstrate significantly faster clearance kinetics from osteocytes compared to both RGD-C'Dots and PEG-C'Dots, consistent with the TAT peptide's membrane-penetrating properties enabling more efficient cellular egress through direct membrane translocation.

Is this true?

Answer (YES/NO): NO